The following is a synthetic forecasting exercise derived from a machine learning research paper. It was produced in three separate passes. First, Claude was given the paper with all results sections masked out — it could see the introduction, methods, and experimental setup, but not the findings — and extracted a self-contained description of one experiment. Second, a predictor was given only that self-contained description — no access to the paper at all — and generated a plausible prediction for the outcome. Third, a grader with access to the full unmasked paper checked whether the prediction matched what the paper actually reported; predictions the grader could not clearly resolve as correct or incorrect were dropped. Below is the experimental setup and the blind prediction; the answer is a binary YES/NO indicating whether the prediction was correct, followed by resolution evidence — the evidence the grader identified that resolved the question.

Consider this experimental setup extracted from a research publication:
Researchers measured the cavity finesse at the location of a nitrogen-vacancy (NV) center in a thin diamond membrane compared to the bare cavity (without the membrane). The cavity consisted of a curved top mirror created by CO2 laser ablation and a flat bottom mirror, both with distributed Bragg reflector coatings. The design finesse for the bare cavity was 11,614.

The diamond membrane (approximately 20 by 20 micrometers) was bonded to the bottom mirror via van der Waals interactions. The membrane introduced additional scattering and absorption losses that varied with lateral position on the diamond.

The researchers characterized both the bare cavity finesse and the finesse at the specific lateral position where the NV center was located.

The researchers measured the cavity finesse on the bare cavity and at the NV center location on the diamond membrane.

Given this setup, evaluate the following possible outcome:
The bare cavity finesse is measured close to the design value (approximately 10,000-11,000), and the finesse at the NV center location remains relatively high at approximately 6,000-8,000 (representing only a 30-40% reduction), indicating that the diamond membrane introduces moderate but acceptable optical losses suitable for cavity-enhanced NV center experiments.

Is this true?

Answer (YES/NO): NO